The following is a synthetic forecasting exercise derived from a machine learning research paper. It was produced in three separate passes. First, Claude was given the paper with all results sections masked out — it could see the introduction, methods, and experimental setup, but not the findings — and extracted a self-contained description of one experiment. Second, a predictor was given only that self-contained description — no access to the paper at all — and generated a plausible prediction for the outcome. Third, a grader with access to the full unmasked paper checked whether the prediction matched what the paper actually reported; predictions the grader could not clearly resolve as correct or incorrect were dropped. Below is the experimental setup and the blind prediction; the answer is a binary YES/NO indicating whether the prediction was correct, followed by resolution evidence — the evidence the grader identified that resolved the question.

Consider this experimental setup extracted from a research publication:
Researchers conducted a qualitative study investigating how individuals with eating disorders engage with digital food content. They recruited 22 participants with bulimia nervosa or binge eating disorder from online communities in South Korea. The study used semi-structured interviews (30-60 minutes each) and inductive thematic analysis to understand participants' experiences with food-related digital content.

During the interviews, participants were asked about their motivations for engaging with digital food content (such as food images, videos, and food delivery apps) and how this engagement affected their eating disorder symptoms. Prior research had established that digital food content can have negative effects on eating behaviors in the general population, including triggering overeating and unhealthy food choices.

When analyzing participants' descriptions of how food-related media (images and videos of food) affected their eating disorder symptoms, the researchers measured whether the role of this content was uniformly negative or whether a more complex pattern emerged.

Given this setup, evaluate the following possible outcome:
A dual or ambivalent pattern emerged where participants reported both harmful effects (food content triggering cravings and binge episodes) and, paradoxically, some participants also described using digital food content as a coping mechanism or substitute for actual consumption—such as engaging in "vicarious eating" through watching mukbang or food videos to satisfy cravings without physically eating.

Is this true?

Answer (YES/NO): YES